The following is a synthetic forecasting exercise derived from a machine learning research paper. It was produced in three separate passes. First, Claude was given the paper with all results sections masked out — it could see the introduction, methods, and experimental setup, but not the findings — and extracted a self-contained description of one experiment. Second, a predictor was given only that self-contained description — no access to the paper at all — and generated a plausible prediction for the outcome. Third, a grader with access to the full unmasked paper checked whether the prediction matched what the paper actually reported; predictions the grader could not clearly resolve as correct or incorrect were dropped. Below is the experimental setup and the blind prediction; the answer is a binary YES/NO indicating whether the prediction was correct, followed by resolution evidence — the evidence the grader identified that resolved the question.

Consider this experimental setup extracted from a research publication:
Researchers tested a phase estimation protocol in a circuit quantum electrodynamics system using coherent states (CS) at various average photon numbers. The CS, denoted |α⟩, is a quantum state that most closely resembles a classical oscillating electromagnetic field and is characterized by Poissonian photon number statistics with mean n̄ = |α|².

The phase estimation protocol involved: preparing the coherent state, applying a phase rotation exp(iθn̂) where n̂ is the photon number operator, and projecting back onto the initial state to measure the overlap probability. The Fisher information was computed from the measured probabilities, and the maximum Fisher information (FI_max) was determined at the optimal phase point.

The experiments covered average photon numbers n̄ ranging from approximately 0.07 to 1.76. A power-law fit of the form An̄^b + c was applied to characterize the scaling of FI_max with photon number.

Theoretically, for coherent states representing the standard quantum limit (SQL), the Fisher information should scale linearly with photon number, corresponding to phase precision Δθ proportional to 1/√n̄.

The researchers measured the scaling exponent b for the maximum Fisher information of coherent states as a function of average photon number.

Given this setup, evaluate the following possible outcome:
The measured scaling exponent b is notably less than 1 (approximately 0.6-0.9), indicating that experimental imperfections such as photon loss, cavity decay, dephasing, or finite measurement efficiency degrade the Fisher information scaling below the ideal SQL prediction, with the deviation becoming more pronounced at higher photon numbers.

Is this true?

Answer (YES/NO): NO